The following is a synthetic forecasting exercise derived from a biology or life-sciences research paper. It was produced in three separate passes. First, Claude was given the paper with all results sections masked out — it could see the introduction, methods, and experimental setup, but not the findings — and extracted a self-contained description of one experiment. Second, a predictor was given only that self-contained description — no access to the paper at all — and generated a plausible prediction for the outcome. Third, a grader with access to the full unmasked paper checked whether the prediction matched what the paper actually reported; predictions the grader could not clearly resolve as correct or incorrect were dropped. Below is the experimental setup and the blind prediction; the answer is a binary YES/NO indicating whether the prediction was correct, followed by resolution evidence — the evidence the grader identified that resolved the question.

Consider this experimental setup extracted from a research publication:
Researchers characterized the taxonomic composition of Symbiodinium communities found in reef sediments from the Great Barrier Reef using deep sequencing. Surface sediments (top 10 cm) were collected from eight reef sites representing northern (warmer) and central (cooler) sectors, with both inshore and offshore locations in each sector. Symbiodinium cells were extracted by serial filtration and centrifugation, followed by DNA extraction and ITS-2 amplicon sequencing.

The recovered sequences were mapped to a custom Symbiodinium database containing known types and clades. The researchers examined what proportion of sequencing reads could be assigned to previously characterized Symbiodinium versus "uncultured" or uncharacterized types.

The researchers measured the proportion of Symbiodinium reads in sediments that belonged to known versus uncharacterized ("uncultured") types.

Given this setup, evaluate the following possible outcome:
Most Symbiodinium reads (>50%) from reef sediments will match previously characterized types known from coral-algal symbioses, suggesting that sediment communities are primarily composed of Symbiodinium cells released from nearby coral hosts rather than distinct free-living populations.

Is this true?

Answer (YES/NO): NO